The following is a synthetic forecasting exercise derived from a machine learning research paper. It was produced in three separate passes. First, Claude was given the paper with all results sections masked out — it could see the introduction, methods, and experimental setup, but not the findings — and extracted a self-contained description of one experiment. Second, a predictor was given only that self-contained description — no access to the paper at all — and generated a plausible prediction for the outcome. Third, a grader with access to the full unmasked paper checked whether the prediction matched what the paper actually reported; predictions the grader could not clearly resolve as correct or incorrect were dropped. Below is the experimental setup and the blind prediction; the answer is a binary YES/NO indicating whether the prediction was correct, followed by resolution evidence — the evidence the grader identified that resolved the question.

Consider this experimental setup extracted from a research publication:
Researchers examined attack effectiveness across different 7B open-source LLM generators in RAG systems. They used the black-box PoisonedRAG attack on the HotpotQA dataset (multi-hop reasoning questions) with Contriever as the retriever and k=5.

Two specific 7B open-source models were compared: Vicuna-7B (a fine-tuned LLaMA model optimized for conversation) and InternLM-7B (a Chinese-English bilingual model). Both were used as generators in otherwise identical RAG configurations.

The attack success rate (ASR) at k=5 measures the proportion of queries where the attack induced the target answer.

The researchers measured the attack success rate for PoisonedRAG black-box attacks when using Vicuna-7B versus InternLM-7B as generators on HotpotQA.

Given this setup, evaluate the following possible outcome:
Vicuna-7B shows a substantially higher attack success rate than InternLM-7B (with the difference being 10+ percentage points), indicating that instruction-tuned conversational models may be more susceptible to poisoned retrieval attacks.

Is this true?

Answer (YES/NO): NO